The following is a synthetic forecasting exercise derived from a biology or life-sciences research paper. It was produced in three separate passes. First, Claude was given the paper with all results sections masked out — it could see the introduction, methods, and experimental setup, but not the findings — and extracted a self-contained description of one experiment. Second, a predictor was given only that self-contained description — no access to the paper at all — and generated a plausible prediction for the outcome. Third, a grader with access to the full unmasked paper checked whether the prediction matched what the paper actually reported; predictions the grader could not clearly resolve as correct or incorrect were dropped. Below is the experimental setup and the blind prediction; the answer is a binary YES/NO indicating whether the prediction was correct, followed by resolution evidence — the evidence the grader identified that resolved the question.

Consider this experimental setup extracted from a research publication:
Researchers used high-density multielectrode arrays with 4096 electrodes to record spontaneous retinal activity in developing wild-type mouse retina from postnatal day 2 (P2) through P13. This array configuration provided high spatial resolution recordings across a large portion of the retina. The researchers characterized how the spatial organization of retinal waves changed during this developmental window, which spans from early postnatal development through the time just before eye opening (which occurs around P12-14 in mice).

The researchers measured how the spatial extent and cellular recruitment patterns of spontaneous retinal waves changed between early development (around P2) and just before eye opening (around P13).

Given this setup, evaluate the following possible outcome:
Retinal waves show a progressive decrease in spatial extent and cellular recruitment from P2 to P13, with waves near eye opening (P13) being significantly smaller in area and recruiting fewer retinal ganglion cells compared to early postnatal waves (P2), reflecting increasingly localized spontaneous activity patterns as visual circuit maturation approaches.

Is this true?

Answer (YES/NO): NO